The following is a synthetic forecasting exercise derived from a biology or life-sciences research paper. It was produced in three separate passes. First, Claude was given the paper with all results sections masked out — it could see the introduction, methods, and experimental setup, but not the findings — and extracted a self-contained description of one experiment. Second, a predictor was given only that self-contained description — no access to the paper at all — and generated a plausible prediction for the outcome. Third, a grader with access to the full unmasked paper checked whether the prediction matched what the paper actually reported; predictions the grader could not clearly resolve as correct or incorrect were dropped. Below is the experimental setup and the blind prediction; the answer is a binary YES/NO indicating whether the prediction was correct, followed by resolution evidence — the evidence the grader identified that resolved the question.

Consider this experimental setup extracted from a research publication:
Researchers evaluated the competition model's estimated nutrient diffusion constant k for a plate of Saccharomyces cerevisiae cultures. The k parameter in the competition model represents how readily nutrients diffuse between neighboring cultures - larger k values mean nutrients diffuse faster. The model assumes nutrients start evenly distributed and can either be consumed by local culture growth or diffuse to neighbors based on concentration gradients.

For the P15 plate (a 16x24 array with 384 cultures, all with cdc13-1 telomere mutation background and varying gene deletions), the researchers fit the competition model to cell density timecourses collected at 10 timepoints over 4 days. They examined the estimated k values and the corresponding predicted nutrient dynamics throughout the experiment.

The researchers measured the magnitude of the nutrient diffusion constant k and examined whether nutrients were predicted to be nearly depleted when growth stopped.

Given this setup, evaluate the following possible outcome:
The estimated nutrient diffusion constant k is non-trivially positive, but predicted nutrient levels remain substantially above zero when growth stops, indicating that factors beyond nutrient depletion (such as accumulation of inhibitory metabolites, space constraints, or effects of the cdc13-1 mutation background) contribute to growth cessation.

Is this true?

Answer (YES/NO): NO